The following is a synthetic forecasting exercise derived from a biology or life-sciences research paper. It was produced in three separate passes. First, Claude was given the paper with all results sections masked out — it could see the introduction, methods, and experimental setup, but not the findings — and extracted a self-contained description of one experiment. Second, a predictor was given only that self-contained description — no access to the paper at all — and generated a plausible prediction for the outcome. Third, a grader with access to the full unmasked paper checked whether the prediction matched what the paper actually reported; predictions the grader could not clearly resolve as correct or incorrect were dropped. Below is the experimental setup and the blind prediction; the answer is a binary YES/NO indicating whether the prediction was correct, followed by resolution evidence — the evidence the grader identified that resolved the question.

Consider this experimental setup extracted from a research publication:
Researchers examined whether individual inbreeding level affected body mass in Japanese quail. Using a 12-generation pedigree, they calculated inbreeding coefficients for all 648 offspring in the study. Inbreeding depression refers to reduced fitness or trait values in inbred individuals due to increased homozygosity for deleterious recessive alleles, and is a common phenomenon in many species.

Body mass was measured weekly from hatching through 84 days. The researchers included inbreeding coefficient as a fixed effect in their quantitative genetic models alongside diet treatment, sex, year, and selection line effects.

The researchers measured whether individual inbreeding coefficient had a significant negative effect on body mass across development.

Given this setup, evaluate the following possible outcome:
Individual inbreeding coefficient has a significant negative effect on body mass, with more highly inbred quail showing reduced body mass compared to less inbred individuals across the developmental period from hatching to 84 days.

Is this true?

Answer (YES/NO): NO